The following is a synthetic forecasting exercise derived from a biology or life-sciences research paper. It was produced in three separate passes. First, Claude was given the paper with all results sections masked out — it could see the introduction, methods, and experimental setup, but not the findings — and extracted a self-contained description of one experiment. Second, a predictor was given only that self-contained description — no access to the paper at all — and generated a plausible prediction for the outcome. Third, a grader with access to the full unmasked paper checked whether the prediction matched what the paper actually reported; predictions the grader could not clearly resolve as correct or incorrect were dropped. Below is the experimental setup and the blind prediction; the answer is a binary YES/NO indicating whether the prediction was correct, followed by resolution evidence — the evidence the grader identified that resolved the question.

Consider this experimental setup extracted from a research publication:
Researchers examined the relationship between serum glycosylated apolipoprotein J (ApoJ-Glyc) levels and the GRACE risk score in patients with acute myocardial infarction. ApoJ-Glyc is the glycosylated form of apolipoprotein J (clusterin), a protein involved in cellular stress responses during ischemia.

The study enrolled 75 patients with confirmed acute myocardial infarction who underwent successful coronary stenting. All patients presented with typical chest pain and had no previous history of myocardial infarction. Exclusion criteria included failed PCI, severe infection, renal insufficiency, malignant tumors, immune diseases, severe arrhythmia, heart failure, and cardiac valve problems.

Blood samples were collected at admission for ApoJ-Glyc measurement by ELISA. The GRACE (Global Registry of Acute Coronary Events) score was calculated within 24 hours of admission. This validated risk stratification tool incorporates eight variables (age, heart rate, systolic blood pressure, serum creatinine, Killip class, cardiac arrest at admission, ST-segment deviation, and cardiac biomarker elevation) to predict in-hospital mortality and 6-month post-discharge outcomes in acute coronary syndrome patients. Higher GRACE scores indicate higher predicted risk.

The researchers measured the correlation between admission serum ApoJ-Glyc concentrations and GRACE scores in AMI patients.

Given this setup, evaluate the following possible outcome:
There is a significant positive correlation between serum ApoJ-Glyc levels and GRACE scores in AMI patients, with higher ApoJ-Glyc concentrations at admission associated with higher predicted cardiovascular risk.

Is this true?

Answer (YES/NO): NO